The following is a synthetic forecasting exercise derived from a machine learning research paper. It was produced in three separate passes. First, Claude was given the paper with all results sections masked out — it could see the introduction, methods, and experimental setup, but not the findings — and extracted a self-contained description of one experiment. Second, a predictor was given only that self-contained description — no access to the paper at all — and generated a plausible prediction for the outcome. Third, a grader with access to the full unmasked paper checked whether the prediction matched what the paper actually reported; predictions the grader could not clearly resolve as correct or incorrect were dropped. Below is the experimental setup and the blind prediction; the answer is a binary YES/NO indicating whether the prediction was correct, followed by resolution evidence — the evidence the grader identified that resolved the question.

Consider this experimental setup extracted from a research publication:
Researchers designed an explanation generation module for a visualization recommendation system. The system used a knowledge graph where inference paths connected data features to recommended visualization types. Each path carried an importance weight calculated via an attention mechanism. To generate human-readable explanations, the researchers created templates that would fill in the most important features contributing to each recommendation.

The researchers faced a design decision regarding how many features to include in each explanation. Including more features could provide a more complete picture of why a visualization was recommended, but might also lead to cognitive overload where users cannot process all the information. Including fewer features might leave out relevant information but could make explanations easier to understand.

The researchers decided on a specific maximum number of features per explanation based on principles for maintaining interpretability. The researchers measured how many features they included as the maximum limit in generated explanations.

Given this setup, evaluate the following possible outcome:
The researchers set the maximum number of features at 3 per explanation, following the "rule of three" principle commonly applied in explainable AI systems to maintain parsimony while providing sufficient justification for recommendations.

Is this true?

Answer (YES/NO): NO